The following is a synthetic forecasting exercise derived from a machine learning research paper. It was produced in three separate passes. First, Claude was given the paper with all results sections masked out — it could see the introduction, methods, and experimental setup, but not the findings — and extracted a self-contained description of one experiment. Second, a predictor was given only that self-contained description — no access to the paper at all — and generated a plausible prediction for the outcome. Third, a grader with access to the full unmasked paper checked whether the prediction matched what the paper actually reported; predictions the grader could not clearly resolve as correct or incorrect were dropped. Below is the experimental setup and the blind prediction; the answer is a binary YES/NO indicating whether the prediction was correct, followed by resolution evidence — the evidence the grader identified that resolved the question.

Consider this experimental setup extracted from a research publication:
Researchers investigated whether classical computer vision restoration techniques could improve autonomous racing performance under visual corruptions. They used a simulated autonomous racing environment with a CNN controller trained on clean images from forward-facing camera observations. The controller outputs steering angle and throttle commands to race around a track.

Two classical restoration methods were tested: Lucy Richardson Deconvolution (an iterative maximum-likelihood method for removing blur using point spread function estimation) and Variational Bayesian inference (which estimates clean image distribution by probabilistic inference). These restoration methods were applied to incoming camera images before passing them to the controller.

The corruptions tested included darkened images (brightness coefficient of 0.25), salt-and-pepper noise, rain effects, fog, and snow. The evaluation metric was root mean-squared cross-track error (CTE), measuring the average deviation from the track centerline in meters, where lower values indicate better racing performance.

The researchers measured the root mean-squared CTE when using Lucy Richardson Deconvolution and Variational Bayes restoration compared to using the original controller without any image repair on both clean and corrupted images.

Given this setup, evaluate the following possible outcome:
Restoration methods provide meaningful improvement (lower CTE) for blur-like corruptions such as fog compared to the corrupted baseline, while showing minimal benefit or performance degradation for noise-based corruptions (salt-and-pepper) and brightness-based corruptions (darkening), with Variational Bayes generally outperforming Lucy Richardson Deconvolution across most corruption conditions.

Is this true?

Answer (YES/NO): NO